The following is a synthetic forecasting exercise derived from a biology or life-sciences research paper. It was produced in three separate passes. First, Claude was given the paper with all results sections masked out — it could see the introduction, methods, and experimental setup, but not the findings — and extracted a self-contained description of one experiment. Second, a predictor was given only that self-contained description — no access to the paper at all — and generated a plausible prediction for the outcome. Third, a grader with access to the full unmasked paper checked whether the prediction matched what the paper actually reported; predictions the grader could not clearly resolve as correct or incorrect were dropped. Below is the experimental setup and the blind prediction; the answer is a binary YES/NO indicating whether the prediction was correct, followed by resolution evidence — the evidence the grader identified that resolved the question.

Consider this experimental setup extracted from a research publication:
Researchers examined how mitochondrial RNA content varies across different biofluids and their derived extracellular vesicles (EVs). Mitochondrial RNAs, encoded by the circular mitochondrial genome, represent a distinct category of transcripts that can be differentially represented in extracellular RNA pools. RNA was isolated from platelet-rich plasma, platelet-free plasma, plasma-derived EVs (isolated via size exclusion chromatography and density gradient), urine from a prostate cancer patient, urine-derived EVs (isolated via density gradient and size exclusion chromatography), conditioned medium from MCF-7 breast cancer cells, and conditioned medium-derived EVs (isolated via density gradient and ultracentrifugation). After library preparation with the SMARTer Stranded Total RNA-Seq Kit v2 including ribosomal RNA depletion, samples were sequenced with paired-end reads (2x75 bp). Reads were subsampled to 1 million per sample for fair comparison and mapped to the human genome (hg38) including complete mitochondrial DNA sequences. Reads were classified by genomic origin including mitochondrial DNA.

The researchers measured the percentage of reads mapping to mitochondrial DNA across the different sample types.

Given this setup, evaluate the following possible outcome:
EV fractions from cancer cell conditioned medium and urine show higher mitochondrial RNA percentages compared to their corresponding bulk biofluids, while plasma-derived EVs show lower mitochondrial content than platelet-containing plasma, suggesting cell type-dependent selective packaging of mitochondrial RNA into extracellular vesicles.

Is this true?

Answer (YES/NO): NO